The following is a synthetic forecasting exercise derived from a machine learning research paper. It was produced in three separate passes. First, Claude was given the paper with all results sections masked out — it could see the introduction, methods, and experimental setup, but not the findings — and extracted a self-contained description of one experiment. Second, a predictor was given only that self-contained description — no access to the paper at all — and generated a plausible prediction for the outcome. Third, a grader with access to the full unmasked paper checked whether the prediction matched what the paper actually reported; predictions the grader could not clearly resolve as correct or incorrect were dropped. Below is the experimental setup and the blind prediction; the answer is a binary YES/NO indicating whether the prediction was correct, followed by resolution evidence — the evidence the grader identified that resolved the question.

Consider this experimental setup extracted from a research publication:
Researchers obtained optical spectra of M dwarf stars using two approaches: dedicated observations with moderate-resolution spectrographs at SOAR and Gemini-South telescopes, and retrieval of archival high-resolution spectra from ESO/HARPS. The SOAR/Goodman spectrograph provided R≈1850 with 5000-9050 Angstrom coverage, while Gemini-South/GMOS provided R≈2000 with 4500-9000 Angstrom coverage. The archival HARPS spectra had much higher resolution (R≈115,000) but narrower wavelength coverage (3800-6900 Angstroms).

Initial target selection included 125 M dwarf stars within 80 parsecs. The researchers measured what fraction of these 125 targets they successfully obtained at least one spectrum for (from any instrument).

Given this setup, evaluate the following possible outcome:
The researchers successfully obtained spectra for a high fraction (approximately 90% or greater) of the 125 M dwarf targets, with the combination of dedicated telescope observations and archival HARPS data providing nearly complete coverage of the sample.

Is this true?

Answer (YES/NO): YES